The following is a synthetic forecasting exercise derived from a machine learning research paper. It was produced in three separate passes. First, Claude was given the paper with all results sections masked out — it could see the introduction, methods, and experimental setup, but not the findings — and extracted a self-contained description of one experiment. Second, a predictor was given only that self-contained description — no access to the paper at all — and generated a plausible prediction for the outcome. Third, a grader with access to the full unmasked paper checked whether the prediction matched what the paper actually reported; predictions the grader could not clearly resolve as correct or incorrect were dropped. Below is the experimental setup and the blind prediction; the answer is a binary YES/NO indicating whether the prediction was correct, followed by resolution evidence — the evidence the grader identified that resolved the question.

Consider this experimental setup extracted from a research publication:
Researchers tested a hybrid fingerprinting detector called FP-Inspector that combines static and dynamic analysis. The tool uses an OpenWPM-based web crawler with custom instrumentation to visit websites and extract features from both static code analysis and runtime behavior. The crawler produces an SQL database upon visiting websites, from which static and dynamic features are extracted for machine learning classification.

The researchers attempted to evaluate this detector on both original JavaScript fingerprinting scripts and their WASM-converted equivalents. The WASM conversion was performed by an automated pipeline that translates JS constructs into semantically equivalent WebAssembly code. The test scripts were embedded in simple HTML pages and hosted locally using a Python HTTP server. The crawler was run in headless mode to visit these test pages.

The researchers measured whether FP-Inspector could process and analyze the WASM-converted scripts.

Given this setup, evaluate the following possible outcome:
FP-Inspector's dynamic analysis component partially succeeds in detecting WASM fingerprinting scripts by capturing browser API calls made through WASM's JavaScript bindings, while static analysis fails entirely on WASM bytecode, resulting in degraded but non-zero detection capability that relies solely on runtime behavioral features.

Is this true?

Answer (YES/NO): NO